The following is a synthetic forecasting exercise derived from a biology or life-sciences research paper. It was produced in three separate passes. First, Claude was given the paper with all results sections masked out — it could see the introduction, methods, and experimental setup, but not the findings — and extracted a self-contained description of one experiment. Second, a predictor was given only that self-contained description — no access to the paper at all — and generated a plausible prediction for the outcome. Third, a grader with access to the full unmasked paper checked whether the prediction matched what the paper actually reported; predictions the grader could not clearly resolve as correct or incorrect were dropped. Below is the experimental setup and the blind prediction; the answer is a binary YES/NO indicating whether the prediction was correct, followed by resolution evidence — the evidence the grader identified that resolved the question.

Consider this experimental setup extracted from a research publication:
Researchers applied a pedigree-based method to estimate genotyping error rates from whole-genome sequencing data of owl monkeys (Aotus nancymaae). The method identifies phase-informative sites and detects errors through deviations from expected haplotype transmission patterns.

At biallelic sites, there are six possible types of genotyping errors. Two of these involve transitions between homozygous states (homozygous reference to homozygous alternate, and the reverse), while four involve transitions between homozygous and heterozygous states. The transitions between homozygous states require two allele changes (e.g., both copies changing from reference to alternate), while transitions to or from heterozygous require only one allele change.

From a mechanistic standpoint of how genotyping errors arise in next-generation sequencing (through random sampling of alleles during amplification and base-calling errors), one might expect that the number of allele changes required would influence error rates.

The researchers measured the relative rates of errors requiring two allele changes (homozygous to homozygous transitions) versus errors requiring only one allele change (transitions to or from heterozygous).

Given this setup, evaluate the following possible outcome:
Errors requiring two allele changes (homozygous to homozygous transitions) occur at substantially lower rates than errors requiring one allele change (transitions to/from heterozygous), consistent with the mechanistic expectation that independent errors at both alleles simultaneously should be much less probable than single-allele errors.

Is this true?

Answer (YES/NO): YES